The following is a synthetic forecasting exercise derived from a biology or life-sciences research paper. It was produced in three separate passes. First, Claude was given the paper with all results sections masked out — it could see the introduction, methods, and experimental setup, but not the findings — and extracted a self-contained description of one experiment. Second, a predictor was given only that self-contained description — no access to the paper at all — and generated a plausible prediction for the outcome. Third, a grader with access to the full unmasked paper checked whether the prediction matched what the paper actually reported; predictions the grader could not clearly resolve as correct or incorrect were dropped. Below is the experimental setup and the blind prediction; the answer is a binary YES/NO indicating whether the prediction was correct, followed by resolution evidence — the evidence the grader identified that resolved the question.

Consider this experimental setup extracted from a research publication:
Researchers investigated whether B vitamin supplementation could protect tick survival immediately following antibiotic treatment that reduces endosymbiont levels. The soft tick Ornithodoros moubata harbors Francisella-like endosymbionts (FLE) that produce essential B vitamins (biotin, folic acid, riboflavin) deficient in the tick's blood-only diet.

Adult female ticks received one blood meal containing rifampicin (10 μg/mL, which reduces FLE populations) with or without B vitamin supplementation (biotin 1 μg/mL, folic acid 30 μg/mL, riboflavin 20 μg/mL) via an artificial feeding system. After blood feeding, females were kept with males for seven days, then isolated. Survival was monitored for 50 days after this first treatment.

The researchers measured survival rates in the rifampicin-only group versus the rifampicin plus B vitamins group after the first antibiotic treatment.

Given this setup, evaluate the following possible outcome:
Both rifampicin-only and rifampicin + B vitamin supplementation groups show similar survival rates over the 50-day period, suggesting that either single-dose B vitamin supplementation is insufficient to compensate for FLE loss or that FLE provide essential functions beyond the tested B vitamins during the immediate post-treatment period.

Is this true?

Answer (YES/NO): YES